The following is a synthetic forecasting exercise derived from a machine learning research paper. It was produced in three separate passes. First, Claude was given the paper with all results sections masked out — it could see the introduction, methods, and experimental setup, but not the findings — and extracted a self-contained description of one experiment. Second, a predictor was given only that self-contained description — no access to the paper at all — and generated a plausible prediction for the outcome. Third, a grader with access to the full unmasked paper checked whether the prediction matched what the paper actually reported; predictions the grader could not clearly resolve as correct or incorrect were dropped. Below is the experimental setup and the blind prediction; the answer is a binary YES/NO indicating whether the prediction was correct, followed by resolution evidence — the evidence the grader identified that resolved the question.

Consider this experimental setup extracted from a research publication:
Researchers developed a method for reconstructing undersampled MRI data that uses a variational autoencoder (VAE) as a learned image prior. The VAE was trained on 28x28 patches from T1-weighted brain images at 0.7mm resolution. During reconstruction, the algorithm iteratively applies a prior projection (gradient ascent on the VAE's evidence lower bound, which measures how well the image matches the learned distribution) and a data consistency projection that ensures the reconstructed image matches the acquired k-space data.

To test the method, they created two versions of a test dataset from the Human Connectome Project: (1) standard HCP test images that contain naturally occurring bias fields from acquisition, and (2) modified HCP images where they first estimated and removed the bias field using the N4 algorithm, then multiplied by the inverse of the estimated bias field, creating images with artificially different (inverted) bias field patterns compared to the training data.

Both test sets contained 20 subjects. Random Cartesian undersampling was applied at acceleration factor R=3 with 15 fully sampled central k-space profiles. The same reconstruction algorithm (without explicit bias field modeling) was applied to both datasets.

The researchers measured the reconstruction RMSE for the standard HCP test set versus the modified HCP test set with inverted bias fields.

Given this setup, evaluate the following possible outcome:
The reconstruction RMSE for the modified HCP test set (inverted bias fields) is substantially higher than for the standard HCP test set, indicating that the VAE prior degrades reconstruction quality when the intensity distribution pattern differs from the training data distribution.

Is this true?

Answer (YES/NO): NO